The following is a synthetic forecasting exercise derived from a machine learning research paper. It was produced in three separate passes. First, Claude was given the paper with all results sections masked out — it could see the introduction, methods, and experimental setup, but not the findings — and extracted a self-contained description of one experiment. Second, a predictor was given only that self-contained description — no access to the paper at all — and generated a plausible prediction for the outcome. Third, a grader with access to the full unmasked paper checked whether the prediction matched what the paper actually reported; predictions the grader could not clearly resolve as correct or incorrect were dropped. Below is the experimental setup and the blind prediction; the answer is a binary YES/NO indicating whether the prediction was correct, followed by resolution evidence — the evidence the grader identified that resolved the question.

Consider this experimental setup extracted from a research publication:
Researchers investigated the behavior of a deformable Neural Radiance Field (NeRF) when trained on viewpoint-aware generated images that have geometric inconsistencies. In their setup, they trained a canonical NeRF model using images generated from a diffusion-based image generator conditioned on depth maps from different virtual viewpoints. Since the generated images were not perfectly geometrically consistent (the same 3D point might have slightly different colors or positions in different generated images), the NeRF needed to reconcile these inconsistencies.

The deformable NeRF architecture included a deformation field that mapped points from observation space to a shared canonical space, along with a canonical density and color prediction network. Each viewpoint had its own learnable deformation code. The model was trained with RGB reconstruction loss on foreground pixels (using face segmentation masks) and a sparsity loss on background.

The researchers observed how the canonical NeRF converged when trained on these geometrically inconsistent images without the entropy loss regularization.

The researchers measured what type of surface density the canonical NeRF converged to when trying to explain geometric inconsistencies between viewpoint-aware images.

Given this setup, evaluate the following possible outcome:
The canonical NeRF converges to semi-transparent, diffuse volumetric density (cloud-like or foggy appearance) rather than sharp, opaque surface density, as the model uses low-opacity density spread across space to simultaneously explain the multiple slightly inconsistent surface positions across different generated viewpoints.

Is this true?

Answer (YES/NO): YES